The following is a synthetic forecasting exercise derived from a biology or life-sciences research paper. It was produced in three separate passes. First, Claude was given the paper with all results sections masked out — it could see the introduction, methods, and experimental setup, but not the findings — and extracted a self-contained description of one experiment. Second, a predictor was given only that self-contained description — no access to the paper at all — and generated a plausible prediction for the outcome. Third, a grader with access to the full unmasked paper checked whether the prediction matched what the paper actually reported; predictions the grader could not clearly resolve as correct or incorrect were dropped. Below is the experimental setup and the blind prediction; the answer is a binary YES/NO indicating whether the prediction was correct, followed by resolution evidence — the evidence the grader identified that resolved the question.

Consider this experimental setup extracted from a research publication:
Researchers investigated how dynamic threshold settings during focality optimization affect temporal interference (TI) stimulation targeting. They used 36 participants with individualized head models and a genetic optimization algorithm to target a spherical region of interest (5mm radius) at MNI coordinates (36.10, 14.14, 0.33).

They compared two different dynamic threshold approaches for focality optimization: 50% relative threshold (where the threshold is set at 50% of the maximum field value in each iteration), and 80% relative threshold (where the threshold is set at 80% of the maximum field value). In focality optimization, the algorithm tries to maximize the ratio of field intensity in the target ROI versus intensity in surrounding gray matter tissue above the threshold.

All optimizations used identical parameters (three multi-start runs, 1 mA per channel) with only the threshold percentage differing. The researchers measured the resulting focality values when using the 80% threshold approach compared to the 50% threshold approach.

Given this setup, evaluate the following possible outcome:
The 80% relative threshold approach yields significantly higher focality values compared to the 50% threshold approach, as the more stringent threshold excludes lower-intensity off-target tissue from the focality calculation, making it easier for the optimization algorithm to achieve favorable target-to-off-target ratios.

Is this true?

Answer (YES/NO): NO